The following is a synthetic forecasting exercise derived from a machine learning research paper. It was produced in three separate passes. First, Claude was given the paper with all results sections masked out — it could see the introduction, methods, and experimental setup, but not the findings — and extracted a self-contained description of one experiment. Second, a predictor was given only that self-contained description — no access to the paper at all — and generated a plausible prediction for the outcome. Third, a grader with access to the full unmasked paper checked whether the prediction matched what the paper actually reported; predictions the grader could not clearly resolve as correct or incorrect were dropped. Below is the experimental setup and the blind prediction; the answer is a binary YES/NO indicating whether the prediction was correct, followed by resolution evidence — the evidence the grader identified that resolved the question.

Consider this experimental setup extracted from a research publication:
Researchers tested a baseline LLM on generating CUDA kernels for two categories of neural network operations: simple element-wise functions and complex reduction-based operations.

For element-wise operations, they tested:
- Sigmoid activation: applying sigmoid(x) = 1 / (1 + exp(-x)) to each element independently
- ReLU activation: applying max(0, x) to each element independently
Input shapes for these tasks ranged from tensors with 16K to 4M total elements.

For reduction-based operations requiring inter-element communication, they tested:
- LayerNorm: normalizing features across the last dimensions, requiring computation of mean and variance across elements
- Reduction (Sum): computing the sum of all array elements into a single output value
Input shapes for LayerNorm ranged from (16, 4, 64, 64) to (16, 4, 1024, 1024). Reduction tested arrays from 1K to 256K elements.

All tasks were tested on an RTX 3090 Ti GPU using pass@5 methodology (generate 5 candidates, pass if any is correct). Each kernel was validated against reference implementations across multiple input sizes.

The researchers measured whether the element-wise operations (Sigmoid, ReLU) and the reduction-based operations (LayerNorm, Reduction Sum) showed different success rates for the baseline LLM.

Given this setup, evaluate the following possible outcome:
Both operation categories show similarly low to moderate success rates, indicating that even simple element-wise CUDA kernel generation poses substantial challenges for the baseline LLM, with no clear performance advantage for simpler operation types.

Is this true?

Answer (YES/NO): NO